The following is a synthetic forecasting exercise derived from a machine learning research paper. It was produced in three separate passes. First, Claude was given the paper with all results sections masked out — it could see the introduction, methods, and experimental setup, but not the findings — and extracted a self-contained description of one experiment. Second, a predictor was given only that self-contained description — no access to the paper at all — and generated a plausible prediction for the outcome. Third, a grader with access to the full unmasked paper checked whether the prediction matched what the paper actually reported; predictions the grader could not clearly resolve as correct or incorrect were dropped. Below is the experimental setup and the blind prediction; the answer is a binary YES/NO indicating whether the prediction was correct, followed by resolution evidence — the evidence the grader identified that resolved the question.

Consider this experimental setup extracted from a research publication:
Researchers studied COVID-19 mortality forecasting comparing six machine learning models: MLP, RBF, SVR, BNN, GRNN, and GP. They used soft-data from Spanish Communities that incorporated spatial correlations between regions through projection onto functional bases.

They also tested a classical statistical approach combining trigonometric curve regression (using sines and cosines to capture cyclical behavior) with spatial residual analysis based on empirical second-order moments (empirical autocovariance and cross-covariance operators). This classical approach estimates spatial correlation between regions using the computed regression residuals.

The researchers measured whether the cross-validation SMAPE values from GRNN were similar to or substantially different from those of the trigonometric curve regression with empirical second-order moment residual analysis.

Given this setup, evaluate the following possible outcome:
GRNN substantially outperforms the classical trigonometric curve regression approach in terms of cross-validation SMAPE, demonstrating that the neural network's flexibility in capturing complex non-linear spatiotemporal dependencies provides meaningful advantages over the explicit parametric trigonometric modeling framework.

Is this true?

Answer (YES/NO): NO